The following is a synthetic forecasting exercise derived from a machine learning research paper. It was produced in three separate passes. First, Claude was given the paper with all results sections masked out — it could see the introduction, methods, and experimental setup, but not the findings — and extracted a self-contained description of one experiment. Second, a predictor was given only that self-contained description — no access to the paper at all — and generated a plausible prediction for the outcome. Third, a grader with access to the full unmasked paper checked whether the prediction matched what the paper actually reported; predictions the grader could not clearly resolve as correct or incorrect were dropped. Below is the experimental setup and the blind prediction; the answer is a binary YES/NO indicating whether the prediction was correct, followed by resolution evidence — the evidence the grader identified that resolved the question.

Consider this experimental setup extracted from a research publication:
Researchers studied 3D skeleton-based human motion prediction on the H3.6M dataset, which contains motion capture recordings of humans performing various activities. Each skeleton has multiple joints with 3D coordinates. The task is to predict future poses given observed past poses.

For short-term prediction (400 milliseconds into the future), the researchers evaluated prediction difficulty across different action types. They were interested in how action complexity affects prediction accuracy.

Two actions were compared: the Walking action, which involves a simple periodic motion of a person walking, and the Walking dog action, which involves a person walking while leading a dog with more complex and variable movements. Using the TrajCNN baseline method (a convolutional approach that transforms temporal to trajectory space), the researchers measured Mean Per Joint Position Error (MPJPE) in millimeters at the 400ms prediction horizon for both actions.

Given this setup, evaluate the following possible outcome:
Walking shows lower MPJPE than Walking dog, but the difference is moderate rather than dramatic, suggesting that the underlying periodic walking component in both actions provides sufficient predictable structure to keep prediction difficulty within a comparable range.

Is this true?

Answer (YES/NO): NO